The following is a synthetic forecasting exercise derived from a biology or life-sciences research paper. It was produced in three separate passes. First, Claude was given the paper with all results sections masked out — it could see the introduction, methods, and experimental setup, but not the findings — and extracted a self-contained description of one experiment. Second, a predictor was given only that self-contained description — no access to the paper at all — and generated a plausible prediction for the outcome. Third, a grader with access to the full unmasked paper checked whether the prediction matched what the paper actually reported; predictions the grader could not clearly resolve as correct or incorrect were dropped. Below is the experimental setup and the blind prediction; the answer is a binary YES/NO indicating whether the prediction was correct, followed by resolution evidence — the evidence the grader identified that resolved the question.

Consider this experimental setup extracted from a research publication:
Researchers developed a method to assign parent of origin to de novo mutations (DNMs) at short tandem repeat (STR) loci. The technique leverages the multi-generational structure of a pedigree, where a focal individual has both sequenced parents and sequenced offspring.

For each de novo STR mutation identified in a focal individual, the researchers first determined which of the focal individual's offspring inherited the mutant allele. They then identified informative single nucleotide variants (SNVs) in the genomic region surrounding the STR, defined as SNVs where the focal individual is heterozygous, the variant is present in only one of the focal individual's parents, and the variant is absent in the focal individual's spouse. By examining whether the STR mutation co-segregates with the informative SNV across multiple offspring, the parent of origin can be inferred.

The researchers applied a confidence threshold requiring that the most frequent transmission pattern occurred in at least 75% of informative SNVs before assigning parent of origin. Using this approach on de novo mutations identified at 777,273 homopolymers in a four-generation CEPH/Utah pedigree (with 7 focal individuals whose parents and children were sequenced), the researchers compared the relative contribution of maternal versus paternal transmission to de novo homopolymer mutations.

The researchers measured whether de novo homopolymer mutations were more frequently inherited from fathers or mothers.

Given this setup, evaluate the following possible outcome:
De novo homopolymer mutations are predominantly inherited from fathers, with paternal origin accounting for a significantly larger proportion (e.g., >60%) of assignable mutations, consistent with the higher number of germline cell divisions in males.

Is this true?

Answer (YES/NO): YES